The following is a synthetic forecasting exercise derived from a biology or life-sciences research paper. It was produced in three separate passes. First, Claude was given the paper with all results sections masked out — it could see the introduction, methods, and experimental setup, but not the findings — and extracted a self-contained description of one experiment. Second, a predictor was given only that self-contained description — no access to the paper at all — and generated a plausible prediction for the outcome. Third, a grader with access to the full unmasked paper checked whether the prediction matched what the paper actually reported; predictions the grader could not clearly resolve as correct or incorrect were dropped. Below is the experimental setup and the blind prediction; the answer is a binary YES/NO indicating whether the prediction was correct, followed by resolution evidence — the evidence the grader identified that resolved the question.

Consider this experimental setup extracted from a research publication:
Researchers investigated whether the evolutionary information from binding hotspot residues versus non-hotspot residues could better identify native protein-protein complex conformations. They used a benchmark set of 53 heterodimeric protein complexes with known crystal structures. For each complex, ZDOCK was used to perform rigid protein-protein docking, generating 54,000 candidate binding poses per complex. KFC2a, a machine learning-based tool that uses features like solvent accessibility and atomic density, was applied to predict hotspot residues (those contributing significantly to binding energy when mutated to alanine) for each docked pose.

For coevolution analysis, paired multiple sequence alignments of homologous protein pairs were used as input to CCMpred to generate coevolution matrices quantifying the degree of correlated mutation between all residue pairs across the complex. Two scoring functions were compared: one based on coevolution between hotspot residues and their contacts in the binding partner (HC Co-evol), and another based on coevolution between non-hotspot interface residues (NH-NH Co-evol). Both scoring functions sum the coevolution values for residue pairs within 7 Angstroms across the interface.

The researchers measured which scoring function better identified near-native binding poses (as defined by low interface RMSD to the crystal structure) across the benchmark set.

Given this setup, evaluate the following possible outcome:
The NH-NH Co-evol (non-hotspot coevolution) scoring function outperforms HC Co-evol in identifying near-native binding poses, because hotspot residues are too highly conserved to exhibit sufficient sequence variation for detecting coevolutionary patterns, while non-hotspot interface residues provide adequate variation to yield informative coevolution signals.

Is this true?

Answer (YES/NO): NO